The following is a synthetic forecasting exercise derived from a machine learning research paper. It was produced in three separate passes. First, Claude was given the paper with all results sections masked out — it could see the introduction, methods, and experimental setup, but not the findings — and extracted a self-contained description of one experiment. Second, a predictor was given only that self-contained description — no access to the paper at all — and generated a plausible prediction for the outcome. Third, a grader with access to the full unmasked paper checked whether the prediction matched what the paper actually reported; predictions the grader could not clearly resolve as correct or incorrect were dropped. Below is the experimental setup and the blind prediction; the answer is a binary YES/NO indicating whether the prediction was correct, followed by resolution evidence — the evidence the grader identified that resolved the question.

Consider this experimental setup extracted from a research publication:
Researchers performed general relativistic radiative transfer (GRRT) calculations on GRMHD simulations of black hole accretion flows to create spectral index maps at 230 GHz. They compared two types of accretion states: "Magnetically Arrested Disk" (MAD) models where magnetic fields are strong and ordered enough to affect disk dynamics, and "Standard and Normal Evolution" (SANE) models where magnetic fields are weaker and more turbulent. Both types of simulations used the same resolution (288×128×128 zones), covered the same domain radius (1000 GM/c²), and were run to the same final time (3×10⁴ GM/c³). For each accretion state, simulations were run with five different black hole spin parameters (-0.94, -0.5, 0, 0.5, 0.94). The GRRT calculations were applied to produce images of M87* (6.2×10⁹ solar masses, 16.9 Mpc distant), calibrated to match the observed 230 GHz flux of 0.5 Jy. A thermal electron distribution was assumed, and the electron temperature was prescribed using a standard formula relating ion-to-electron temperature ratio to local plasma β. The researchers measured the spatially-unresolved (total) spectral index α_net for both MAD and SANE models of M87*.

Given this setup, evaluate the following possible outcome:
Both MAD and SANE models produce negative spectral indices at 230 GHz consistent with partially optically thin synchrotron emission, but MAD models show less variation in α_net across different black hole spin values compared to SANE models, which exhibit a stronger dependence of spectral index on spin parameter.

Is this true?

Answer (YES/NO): NO